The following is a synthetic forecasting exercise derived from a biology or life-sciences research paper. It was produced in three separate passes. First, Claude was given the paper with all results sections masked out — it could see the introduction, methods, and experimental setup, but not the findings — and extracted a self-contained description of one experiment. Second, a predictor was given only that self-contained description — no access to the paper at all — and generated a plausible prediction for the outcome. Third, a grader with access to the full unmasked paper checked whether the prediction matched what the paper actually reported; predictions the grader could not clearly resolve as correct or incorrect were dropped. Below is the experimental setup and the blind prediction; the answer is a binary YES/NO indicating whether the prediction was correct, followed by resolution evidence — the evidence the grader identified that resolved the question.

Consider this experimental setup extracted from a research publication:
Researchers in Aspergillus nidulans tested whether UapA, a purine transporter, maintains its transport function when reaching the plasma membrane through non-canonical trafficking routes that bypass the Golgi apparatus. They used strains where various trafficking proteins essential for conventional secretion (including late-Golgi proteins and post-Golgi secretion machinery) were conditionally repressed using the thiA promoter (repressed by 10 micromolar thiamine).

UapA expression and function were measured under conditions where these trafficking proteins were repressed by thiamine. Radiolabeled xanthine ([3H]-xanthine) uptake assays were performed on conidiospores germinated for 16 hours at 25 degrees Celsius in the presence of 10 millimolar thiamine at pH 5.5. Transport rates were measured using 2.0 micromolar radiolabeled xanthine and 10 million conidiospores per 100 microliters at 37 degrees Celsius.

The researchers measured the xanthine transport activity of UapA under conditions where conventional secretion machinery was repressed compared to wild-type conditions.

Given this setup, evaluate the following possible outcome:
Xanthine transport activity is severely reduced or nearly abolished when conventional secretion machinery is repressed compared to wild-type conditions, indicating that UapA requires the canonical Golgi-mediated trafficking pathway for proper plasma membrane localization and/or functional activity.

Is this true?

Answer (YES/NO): NO